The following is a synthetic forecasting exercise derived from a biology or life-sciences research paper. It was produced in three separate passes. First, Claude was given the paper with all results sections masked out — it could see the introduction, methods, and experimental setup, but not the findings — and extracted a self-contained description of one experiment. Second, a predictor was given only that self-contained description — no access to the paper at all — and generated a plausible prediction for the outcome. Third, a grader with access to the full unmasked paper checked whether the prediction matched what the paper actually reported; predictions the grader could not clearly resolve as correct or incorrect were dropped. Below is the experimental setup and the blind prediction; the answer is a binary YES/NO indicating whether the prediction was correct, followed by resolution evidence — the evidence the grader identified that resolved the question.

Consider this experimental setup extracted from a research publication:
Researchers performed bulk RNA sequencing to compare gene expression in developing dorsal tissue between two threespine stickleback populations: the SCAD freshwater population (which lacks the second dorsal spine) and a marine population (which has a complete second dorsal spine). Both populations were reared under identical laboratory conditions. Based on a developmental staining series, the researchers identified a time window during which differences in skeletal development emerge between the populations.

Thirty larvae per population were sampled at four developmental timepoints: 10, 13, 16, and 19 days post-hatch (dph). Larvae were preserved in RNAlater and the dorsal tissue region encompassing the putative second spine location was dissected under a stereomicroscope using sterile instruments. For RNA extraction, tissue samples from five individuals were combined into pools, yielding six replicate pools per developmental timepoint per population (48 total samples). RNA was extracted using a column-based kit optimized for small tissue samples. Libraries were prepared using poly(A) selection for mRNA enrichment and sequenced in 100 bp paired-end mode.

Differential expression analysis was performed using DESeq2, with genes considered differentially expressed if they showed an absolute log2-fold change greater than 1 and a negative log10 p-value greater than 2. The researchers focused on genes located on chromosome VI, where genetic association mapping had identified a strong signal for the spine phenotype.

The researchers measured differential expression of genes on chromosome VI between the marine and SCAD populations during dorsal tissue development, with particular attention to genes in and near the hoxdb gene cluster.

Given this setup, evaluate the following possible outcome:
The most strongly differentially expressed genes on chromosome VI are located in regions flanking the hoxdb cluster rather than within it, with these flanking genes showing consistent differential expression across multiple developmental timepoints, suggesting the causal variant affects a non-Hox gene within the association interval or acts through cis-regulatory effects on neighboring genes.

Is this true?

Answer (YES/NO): NO